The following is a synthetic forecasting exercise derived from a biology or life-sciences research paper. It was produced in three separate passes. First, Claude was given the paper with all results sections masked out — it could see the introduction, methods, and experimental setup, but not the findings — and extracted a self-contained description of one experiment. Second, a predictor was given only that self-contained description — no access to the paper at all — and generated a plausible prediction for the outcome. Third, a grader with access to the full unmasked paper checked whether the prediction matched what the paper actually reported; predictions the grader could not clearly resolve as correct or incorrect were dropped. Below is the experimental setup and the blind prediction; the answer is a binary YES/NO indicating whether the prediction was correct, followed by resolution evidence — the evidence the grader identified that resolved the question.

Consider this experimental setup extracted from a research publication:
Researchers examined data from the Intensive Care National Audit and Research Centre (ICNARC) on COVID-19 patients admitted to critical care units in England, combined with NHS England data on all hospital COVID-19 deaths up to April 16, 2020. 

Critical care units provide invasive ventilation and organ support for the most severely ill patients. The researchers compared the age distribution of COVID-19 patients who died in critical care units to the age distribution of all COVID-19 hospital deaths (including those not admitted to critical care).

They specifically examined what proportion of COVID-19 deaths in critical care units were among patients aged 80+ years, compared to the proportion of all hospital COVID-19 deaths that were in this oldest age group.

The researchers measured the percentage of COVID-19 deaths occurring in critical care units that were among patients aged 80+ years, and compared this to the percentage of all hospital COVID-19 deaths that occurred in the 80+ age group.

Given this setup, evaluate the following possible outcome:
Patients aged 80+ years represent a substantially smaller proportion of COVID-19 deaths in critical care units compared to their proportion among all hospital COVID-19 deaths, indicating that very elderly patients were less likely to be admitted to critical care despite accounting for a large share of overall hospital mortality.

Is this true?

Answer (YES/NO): YES